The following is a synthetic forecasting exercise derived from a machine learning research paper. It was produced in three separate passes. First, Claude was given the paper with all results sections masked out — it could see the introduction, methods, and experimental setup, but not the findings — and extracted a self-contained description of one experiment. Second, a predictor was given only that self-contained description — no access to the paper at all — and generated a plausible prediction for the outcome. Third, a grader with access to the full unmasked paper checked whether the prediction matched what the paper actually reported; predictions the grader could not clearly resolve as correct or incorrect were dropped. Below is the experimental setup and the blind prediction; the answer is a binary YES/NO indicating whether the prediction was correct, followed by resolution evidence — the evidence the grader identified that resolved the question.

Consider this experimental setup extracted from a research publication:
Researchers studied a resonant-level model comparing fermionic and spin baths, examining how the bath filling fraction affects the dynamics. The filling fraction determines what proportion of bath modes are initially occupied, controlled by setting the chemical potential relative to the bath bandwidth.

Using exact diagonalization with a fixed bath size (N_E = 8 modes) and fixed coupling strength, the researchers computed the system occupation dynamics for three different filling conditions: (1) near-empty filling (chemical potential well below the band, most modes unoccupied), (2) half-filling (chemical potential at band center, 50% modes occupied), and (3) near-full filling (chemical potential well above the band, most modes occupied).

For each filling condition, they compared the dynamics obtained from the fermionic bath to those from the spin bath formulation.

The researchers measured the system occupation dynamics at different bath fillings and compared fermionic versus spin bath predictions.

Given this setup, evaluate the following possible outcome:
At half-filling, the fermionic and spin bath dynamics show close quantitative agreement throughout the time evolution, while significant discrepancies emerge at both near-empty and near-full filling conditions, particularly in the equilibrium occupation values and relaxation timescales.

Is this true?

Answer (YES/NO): NO